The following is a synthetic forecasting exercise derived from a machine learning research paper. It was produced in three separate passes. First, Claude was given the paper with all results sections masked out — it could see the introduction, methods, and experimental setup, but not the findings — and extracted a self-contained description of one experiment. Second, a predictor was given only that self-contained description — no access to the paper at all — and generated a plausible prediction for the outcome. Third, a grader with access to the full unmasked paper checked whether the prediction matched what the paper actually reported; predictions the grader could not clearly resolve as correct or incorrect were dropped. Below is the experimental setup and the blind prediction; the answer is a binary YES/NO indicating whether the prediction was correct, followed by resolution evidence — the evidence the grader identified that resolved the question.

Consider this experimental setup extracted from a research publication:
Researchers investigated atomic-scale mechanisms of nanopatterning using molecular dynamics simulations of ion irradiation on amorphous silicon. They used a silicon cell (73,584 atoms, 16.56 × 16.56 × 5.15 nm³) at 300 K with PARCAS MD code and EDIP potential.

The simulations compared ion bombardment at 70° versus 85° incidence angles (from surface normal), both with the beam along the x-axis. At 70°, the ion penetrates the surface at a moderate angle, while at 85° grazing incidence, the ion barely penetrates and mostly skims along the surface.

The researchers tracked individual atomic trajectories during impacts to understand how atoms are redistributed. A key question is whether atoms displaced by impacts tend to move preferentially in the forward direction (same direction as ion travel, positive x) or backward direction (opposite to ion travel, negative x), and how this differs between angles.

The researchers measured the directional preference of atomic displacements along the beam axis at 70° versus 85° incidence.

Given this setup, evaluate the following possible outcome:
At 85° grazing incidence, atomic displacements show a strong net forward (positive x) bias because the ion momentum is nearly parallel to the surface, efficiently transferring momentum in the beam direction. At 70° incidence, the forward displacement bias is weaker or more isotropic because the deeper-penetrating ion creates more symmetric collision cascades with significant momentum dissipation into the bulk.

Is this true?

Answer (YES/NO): NO